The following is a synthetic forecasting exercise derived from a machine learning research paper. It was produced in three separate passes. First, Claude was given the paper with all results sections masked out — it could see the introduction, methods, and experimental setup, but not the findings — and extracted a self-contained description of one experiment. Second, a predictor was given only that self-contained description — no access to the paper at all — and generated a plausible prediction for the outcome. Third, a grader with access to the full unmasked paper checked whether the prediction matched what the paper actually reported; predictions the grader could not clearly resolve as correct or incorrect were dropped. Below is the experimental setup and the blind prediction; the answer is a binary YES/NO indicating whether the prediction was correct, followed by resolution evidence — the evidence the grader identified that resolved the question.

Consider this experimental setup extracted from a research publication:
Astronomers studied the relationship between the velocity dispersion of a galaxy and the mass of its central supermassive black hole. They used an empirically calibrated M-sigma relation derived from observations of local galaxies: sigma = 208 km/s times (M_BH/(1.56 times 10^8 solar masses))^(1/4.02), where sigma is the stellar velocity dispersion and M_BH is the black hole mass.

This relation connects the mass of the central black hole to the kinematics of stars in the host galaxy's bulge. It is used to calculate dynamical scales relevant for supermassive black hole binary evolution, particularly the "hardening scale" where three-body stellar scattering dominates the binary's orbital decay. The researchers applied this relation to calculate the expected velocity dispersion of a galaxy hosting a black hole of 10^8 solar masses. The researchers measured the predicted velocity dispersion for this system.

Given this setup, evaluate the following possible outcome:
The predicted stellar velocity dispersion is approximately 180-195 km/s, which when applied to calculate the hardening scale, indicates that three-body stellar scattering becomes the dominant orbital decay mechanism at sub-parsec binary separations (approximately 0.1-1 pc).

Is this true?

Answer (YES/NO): NO